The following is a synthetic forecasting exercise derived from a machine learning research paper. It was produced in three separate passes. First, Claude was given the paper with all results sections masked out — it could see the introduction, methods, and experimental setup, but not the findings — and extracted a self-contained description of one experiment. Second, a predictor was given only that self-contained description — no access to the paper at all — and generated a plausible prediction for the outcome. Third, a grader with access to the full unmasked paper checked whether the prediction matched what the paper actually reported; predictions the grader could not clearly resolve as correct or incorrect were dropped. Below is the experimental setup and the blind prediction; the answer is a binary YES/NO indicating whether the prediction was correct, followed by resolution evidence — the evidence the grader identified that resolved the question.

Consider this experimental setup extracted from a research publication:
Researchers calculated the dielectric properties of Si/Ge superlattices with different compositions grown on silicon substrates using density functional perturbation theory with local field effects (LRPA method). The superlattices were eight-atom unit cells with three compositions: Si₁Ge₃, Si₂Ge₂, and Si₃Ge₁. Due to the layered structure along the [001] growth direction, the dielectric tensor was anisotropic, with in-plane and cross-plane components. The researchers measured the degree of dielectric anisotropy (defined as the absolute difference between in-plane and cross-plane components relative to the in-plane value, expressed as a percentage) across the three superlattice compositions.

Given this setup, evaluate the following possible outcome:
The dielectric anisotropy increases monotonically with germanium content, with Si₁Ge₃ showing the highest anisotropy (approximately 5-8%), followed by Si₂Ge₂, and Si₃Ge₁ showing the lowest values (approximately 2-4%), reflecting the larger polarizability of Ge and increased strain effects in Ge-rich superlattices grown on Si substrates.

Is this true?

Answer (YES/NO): NO